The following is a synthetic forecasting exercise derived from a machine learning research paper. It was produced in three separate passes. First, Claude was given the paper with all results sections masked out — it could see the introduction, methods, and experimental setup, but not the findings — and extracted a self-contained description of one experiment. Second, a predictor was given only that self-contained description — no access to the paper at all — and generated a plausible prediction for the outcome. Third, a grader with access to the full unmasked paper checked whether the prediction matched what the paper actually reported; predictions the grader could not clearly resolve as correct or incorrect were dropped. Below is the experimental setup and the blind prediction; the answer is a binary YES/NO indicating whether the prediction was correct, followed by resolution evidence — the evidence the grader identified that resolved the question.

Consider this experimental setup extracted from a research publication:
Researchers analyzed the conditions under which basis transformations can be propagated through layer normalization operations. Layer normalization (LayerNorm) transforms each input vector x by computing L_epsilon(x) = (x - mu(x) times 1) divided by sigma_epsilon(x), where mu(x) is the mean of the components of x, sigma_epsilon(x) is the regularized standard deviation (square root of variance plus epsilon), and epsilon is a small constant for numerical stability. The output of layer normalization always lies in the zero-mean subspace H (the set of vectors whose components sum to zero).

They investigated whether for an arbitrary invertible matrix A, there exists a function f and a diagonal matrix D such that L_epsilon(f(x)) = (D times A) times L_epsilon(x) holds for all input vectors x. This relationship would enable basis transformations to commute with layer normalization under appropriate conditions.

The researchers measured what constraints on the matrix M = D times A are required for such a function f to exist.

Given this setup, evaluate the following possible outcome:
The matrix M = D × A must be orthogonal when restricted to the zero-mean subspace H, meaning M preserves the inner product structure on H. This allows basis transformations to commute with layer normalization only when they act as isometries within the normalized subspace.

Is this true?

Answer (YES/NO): NO